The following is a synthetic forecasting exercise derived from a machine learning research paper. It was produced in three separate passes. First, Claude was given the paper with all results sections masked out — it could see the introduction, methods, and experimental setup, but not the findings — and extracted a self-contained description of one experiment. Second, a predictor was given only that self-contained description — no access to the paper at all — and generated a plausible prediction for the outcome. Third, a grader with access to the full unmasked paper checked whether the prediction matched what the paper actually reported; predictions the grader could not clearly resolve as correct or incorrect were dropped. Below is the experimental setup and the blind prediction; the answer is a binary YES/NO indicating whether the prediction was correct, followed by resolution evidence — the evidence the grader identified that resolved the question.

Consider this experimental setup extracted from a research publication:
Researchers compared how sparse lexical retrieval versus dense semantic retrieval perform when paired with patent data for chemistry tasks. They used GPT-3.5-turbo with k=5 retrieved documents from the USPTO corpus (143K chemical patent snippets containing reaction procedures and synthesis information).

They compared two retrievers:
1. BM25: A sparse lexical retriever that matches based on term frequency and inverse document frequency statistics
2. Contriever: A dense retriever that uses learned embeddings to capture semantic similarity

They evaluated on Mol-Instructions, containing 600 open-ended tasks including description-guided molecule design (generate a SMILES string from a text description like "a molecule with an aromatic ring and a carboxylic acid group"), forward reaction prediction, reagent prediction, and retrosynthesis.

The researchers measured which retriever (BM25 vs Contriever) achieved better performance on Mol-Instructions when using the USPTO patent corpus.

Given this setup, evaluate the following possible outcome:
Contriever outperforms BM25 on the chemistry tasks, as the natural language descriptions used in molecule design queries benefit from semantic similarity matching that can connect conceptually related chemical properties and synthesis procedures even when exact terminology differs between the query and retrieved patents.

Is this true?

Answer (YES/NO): NO